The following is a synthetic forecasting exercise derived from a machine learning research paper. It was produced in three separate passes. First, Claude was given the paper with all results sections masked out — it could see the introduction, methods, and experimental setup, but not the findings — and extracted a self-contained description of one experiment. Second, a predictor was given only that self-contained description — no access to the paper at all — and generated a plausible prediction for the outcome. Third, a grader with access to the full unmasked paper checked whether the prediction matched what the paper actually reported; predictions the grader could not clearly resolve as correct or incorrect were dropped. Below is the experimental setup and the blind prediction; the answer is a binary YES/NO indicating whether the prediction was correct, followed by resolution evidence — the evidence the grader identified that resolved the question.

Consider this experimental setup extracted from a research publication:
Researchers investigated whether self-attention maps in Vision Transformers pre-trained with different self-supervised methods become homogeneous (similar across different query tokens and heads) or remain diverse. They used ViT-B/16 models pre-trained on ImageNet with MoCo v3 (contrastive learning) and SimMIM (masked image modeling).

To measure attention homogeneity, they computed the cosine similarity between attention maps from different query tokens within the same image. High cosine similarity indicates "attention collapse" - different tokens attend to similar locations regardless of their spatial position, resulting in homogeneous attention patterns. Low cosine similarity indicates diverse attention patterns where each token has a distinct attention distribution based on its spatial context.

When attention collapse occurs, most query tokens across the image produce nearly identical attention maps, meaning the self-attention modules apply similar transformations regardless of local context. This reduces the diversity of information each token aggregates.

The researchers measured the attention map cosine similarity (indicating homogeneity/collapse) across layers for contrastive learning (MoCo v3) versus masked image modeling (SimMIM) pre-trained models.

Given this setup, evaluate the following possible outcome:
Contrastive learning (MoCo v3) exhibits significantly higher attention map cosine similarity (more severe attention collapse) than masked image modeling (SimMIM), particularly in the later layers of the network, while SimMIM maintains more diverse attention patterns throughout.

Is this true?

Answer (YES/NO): YES